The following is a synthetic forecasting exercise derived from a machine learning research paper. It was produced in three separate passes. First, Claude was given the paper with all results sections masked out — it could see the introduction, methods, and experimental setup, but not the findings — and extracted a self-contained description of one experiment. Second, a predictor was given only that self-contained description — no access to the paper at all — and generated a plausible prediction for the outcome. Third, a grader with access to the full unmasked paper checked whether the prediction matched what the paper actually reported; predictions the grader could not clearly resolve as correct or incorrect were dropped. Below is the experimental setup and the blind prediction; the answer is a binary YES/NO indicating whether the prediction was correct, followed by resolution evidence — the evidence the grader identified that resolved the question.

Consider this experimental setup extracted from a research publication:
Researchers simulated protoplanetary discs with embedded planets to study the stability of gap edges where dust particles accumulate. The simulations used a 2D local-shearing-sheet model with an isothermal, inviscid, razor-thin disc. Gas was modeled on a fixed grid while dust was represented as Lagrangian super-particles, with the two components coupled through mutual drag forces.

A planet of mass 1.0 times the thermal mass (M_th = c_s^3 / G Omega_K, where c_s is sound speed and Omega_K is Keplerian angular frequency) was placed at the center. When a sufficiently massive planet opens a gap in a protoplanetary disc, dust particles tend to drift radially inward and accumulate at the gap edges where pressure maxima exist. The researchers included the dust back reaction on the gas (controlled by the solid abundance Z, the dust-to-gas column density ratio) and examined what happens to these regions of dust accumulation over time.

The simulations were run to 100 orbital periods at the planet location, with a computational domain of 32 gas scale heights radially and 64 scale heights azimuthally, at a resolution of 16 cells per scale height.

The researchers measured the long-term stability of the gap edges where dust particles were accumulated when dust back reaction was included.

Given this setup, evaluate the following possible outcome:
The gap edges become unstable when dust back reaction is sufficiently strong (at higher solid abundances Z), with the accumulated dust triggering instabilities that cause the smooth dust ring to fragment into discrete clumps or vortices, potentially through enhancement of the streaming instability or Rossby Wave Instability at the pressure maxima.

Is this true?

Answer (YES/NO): YES